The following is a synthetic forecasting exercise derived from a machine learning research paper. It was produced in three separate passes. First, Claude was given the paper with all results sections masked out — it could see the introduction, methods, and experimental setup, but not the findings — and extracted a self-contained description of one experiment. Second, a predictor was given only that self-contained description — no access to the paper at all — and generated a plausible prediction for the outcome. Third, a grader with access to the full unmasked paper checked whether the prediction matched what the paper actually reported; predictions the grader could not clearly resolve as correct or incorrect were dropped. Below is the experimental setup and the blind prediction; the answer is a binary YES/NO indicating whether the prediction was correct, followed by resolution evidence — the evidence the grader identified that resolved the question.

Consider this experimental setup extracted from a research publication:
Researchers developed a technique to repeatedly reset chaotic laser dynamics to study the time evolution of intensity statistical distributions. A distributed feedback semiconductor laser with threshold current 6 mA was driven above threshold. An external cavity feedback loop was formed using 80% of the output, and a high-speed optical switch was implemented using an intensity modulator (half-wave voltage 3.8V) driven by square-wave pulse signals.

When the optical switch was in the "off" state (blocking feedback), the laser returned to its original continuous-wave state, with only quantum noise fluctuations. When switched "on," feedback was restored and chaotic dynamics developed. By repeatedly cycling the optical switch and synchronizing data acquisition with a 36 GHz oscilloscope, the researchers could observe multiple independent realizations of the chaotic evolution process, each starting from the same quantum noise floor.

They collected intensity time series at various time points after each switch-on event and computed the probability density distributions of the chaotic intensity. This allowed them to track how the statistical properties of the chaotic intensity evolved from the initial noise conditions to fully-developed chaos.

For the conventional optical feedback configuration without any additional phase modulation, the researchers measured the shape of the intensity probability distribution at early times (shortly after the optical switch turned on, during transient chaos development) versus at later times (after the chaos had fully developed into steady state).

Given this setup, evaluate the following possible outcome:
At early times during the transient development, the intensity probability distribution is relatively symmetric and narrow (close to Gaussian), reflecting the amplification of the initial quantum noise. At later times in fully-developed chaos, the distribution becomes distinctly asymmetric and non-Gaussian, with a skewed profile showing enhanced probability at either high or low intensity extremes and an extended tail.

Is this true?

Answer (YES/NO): NO